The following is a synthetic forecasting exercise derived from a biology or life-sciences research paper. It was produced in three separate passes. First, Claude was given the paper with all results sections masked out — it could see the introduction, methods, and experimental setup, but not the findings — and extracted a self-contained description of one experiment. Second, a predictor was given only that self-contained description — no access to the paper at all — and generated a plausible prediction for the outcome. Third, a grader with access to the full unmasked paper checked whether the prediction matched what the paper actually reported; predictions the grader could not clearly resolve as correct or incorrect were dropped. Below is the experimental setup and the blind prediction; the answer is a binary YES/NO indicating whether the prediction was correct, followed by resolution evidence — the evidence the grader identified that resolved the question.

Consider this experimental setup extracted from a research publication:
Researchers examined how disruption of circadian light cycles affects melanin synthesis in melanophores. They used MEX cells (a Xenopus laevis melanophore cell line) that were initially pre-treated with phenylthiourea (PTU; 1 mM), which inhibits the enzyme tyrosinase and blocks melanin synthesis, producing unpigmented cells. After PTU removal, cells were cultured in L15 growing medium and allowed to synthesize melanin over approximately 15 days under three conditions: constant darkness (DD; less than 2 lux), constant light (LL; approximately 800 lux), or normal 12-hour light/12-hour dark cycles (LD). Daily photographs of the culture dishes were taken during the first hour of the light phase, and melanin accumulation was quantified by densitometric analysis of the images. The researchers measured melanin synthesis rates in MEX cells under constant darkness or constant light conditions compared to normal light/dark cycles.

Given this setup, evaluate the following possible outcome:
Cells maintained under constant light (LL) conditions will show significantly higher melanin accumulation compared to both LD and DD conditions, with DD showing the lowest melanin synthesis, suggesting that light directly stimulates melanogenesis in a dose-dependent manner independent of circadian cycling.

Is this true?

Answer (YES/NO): NO